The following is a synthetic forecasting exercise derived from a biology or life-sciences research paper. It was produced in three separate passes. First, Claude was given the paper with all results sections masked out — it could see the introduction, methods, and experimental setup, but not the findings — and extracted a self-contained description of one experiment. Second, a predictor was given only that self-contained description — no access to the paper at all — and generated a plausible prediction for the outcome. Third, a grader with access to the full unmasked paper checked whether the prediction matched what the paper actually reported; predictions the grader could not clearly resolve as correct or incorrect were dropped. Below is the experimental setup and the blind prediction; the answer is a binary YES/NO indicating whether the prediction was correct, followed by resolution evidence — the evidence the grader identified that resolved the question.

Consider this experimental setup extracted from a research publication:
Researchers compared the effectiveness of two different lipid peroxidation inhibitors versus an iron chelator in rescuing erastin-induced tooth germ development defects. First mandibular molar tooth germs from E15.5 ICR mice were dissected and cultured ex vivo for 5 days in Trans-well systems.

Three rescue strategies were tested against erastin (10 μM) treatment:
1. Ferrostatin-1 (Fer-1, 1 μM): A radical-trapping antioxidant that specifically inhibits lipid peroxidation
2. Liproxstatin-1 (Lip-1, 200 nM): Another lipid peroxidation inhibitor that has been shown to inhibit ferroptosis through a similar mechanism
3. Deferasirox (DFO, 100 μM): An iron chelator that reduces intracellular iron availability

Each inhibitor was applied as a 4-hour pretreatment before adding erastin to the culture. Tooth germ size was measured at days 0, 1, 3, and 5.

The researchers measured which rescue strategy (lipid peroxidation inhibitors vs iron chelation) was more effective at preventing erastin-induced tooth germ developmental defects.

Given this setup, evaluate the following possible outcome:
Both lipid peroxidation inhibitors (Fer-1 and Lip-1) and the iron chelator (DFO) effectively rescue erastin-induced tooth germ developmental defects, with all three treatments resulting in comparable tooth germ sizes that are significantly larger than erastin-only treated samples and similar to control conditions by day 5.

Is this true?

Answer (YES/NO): NO